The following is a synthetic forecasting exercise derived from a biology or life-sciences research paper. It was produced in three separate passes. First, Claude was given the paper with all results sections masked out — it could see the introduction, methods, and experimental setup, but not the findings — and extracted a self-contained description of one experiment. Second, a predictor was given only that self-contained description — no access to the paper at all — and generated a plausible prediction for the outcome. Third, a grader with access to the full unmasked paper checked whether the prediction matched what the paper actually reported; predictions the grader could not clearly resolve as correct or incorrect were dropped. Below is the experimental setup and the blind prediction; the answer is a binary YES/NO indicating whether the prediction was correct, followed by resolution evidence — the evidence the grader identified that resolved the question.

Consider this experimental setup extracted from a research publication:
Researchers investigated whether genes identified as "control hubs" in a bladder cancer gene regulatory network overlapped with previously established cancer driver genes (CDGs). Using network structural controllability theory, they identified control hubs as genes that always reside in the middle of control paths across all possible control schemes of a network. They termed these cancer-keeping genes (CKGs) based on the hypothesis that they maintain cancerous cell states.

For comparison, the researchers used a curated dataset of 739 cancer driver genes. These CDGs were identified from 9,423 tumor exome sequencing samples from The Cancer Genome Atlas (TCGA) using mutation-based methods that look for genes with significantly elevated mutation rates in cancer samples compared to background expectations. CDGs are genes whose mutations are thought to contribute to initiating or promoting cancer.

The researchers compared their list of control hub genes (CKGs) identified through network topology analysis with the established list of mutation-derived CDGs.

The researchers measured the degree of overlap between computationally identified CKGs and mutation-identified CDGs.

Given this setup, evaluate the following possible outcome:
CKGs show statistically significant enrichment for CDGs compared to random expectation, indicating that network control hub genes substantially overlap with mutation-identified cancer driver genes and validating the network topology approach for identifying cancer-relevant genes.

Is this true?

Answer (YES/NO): NO